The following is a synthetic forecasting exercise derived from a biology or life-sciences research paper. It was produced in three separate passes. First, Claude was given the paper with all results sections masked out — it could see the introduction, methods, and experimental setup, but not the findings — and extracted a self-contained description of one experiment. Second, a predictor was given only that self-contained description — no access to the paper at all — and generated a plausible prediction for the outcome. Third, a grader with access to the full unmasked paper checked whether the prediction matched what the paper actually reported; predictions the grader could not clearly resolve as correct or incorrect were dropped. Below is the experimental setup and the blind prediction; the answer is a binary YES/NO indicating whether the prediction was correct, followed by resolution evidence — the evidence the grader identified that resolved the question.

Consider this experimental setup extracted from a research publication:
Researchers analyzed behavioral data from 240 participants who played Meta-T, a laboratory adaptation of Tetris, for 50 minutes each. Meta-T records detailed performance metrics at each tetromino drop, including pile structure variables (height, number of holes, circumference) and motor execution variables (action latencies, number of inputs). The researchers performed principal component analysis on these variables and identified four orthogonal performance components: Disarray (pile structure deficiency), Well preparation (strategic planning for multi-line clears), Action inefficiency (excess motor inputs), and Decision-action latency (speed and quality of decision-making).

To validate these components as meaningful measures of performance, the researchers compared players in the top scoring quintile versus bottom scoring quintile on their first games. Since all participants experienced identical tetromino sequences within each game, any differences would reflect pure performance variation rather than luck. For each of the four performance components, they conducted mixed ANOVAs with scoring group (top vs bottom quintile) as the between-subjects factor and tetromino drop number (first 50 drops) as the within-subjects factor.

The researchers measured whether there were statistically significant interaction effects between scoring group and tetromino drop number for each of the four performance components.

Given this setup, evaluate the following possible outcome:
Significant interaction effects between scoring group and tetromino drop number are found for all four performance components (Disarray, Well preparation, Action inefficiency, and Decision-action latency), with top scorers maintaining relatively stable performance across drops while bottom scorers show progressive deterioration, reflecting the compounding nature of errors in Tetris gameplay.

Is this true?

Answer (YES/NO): NO